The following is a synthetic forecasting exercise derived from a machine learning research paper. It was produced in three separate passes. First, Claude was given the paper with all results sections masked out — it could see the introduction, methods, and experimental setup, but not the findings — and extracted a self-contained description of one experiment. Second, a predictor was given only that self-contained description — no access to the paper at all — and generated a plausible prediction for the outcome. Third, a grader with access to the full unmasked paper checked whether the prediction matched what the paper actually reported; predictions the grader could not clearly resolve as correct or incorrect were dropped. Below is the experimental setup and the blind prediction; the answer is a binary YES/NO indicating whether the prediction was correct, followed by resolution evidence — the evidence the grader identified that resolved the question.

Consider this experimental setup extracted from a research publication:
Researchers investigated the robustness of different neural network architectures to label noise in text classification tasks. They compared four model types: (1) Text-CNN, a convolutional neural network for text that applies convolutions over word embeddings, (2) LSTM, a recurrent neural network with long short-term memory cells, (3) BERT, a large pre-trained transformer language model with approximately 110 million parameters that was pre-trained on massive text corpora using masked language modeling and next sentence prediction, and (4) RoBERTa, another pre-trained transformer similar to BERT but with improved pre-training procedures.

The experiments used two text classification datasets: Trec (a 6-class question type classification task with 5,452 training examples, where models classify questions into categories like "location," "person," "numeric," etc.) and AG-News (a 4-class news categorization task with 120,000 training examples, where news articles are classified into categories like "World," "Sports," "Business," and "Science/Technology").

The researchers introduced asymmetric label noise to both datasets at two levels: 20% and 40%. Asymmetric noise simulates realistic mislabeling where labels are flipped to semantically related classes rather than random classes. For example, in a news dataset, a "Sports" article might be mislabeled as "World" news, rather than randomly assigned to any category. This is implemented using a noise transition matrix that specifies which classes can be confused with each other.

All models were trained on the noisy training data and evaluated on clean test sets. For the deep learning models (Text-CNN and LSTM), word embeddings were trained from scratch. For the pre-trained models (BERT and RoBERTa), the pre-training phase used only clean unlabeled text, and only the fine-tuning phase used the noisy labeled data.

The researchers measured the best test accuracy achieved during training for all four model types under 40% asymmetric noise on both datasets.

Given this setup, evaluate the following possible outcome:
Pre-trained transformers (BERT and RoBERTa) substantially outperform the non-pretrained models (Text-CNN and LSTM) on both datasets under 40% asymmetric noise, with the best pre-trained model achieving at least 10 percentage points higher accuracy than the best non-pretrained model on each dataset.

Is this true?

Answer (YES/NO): NO